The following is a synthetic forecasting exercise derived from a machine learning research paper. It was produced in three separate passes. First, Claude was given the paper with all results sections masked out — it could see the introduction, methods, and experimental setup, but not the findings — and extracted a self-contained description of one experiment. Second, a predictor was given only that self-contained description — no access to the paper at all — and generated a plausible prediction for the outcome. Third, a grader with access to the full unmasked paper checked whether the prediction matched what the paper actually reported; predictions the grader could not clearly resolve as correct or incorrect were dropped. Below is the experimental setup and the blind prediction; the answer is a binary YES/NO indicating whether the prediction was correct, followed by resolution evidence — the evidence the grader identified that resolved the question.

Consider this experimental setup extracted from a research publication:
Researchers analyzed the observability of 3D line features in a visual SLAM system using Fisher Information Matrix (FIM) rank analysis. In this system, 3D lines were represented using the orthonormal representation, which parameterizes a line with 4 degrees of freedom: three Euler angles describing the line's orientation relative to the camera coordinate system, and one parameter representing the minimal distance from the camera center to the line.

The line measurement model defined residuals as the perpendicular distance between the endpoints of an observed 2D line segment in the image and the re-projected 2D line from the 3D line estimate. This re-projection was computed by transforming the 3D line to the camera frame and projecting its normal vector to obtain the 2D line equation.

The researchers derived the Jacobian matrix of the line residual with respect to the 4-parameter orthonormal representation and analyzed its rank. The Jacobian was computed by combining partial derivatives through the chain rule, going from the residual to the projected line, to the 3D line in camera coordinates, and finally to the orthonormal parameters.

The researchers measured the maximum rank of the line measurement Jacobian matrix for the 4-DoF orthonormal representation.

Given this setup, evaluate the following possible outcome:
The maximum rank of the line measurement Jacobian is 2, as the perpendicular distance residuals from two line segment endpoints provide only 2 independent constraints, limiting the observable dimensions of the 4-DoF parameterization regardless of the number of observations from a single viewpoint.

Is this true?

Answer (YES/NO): YES